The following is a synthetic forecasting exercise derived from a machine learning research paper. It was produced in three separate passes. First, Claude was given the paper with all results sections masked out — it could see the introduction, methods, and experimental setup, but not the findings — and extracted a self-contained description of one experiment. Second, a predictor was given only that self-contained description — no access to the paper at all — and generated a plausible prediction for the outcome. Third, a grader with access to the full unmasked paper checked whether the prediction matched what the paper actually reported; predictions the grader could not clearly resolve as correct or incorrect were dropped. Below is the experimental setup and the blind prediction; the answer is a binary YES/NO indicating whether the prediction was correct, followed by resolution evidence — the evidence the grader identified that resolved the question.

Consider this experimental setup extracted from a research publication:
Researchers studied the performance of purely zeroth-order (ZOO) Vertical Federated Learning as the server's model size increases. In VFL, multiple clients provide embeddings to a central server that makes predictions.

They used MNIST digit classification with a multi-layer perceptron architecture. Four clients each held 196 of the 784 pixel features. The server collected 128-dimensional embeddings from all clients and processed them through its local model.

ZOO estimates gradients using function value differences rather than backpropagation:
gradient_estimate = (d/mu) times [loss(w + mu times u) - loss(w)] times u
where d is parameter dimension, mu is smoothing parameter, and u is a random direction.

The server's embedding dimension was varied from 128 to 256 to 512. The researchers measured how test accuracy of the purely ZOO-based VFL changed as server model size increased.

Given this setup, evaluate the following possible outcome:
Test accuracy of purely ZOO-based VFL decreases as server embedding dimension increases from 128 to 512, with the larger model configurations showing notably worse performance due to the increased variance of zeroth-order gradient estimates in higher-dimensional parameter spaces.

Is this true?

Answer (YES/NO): YES